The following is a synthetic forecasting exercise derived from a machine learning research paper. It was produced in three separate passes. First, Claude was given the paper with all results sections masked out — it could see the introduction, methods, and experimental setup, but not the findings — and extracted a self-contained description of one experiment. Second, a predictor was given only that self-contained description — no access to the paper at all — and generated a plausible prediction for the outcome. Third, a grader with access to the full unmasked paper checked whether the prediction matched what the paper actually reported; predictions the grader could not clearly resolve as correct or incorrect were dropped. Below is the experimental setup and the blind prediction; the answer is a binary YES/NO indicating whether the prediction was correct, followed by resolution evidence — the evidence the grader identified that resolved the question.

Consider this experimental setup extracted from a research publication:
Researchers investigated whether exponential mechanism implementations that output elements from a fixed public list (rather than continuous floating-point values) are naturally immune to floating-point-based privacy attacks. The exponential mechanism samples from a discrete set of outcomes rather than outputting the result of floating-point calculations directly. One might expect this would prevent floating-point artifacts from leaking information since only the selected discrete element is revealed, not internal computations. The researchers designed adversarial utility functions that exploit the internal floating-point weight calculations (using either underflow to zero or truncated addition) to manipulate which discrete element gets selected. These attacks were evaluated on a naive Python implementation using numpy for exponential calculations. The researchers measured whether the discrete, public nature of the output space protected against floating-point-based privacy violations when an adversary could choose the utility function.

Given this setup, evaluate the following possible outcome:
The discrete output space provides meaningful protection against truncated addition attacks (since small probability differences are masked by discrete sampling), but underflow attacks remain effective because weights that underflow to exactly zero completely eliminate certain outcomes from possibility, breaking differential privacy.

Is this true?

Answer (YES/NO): NO